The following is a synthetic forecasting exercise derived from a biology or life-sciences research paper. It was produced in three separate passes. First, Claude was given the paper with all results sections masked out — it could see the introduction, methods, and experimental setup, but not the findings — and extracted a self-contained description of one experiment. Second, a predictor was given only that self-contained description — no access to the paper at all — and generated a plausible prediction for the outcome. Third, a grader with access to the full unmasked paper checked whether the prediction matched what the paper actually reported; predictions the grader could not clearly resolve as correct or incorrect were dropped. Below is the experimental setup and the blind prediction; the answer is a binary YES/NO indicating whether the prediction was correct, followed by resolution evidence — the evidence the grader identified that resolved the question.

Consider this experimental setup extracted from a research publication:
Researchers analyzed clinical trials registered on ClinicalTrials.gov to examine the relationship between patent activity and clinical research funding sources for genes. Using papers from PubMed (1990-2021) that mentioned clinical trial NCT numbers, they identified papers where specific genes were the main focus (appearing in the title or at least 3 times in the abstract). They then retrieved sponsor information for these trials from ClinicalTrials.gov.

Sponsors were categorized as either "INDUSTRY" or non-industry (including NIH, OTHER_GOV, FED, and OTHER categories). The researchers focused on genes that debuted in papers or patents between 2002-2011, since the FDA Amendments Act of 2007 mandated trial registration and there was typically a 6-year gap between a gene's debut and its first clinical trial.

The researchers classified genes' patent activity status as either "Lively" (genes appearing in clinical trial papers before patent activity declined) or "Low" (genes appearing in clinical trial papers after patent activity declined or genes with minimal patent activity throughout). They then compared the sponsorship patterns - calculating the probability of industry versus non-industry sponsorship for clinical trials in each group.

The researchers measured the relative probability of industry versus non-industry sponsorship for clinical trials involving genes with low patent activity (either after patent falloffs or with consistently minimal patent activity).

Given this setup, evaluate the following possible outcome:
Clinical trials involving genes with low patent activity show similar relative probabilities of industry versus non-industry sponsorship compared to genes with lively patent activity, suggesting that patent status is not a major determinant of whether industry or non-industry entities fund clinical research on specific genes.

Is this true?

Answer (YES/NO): YES